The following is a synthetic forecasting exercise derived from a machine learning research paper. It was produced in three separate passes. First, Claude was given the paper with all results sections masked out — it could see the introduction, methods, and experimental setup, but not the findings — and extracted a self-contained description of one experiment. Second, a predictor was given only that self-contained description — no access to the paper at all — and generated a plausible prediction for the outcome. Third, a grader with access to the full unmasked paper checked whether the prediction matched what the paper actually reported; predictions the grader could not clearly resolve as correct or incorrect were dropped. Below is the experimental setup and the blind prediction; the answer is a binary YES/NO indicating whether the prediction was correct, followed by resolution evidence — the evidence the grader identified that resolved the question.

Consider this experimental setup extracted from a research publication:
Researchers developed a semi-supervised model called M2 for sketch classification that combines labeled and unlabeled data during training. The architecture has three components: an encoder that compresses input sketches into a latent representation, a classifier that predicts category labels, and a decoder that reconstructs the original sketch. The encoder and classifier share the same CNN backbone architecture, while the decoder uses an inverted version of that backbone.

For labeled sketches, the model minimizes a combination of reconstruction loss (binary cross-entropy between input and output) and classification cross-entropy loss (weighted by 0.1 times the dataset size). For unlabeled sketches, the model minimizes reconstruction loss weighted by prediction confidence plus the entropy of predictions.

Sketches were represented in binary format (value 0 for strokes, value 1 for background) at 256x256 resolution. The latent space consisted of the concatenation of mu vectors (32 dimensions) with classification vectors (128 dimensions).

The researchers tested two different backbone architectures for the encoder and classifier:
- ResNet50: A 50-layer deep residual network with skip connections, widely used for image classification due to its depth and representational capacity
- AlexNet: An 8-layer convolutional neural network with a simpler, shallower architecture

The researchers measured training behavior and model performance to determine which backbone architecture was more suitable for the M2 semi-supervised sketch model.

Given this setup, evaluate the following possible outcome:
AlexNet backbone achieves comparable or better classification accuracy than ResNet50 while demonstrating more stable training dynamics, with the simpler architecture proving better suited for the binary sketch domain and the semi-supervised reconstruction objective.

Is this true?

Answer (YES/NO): NO